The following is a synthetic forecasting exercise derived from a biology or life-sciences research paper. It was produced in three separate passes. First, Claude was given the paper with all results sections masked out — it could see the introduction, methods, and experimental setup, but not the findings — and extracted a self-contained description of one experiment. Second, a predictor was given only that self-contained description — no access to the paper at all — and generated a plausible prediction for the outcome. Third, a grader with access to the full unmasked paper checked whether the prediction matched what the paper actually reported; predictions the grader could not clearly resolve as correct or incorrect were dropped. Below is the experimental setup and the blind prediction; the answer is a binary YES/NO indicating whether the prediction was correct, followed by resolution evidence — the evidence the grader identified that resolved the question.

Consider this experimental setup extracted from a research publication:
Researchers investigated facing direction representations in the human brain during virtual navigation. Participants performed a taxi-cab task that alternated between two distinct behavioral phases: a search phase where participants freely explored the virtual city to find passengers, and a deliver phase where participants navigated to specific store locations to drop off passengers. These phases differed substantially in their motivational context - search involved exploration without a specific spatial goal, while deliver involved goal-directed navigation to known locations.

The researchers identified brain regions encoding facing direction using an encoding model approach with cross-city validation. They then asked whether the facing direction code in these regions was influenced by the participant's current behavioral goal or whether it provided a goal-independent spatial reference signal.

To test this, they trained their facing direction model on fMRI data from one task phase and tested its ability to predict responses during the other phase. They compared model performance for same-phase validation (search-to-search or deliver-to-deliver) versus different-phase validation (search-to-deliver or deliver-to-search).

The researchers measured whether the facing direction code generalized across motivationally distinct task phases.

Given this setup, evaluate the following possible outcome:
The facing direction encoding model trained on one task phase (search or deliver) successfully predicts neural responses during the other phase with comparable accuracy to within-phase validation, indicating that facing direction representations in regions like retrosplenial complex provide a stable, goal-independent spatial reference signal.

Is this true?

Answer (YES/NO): YES